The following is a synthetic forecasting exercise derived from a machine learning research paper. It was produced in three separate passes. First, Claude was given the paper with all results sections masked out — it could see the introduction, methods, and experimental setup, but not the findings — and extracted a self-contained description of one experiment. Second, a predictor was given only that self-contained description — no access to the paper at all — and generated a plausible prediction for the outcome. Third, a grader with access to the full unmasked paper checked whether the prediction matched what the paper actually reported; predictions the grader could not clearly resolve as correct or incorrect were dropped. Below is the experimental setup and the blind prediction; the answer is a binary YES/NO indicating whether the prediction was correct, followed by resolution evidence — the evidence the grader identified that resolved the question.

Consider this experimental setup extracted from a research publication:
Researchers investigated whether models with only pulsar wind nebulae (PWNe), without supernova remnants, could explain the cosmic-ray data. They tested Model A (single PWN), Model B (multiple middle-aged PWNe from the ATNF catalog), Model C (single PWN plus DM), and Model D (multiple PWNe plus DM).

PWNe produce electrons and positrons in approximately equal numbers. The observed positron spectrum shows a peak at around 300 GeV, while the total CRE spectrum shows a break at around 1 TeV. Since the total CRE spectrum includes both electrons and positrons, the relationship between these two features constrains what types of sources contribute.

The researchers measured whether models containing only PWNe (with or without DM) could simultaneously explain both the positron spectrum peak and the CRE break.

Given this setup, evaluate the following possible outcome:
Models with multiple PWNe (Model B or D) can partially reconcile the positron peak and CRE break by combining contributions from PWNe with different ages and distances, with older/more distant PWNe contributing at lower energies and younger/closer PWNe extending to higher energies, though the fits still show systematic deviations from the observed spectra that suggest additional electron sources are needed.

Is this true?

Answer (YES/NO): NO